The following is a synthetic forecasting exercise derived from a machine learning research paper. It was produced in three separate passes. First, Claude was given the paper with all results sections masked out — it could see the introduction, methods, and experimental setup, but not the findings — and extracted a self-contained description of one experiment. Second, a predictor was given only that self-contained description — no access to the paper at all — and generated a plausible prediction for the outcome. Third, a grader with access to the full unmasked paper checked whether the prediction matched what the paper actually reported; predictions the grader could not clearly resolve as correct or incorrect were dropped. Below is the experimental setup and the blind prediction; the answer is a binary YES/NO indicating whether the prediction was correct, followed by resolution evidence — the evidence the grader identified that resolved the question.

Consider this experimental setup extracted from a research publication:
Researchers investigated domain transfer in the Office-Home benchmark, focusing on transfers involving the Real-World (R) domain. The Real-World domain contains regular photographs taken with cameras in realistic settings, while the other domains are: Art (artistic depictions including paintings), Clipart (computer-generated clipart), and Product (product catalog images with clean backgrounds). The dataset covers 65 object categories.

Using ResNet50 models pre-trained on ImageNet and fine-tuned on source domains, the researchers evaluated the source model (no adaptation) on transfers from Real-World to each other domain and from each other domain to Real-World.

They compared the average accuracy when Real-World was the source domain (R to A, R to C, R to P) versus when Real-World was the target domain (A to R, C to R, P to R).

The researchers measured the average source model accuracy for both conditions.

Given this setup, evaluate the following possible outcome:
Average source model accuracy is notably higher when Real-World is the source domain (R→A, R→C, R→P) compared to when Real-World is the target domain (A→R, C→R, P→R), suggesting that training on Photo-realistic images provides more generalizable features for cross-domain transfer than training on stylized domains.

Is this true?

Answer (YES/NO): NO